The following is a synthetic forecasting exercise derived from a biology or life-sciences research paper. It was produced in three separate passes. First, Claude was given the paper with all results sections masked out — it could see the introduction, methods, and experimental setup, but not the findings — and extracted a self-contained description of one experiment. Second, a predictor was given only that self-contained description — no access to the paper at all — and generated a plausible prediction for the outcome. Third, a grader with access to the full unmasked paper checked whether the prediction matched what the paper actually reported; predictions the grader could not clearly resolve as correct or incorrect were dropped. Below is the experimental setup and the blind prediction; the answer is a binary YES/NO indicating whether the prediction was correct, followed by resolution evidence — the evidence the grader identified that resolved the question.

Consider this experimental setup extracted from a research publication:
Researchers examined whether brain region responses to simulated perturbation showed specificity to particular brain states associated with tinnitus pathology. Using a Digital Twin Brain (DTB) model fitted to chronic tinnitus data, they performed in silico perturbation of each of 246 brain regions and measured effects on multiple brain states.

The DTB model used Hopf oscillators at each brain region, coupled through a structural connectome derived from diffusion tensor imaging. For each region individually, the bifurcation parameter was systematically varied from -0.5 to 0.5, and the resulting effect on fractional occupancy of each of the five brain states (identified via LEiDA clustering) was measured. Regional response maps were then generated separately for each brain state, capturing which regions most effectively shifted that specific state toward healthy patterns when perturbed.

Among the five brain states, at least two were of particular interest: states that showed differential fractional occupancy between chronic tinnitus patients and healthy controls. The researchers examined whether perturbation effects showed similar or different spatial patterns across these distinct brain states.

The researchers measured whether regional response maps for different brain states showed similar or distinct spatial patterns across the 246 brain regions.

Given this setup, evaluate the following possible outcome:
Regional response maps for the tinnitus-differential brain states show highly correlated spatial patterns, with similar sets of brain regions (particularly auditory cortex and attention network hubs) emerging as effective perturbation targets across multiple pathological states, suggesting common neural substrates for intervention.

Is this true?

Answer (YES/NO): NO